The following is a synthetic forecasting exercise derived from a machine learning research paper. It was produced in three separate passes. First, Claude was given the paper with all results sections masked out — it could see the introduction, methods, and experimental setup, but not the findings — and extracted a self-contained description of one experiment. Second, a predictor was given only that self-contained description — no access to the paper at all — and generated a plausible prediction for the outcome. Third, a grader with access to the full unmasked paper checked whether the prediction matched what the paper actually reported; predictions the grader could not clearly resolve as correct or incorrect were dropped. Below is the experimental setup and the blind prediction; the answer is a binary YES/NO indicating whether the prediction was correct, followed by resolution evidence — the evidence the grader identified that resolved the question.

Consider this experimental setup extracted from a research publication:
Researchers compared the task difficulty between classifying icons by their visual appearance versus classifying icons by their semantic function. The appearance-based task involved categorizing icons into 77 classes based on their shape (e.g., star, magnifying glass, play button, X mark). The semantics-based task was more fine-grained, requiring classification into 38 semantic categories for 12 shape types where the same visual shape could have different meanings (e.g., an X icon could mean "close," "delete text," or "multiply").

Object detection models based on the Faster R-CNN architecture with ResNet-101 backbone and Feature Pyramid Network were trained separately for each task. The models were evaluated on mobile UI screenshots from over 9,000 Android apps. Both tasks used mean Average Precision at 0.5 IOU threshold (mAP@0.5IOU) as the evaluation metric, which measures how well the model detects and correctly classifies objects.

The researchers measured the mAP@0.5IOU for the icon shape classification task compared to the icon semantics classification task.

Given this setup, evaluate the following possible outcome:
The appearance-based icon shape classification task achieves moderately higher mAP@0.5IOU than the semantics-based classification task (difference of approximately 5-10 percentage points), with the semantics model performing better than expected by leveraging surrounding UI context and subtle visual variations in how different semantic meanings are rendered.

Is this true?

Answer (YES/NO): NO